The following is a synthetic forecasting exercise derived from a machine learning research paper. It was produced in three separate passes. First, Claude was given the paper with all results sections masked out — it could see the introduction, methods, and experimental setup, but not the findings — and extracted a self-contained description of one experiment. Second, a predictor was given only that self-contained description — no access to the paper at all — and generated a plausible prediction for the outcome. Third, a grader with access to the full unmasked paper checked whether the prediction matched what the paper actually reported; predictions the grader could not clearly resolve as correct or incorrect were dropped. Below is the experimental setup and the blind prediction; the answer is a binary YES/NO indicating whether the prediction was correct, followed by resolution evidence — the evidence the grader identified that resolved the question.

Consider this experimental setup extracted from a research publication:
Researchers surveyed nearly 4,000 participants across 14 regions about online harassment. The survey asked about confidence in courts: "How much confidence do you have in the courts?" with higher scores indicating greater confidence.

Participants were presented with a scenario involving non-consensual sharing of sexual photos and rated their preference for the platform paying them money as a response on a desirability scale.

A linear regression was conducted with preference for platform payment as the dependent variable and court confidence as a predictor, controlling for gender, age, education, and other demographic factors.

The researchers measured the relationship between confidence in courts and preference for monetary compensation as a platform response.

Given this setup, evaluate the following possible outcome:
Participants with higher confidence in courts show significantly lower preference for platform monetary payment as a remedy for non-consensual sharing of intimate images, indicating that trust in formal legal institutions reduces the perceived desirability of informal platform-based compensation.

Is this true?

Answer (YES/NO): YES